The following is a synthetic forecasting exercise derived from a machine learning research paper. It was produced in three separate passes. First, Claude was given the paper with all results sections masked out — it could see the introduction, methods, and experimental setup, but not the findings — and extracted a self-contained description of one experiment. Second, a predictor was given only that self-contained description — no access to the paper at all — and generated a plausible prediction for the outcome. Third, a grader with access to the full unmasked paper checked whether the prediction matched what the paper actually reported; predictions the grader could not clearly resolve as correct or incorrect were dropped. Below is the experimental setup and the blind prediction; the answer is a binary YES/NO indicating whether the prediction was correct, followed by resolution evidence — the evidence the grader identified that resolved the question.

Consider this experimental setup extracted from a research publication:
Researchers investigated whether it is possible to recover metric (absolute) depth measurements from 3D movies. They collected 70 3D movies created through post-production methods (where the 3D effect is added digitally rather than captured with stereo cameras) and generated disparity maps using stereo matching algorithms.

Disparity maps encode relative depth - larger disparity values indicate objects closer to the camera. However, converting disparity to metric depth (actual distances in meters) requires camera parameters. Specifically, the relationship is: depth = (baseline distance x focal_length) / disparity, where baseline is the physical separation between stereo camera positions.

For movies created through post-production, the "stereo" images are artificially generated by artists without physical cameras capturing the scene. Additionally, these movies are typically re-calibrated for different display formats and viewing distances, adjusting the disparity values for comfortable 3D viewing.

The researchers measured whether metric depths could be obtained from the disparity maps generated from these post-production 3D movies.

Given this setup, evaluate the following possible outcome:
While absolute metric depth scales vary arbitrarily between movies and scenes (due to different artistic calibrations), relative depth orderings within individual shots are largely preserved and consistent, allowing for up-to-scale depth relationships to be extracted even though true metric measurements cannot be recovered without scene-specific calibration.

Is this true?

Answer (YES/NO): YES